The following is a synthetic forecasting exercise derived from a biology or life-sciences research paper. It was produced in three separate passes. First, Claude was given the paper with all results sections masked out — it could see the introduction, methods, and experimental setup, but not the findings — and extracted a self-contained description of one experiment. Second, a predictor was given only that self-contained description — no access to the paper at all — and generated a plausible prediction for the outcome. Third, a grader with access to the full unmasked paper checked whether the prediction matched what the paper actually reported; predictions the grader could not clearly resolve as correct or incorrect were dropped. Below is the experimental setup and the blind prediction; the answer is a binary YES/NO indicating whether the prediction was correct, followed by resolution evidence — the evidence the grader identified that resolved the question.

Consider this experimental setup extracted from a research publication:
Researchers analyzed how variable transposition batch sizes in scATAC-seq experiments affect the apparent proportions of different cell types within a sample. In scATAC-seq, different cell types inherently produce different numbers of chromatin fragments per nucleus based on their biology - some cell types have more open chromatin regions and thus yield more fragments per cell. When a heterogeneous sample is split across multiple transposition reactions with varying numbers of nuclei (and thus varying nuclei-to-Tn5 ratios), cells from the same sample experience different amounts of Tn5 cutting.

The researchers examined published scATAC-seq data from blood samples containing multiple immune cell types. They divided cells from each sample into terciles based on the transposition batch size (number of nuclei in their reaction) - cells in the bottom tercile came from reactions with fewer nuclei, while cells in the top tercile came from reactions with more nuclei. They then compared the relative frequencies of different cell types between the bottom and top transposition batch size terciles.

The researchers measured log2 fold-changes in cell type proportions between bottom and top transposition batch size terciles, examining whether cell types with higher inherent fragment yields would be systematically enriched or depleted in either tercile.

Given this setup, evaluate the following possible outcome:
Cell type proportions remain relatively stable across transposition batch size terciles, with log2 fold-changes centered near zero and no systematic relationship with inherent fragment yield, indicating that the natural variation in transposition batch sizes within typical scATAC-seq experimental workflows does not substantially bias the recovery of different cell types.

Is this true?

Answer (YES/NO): NO